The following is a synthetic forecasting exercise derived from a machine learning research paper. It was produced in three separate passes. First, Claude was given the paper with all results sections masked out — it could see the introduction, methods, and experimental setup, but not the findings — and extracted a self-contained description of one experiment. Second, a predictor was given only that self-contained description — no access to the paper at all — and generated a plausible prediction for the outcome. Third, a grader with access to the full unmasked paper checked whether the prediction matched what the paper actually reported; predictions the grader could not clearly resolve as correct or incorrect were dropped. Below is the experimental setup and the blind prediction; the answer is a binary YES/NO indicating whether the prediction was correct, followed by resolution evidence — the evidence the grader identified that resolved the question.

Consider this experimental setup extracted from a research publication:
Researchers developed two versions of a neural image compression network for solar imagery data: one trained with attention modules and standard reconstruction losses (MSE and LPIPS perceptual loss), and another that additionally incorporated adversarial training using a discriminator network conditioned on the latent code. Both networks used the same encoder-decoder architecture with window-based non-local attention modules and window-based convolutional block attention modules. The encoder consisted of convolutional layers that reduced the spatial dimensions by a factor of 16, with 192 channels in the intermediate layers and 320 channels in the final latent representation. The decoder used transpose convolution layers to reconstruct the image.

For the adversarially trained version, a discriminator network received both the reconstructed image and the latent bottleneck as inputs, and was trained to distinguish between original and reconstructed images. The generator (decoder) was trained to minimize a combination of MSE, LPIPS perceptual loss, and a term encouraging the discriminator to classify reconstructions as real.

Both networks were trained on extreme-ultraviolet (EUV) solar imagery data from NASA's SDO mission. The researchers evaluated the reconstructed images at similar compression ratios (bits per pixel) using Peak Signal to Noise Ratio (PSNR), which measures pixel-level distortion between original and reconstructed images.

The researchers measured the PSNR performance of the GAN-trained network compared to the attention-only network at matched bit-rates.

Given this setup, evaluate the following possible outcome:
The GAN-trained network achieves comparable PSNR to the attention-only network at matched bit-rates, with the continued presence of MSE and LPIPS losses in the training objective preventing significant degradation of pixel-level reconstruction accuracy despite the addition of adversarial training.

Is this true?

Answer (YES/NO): NO